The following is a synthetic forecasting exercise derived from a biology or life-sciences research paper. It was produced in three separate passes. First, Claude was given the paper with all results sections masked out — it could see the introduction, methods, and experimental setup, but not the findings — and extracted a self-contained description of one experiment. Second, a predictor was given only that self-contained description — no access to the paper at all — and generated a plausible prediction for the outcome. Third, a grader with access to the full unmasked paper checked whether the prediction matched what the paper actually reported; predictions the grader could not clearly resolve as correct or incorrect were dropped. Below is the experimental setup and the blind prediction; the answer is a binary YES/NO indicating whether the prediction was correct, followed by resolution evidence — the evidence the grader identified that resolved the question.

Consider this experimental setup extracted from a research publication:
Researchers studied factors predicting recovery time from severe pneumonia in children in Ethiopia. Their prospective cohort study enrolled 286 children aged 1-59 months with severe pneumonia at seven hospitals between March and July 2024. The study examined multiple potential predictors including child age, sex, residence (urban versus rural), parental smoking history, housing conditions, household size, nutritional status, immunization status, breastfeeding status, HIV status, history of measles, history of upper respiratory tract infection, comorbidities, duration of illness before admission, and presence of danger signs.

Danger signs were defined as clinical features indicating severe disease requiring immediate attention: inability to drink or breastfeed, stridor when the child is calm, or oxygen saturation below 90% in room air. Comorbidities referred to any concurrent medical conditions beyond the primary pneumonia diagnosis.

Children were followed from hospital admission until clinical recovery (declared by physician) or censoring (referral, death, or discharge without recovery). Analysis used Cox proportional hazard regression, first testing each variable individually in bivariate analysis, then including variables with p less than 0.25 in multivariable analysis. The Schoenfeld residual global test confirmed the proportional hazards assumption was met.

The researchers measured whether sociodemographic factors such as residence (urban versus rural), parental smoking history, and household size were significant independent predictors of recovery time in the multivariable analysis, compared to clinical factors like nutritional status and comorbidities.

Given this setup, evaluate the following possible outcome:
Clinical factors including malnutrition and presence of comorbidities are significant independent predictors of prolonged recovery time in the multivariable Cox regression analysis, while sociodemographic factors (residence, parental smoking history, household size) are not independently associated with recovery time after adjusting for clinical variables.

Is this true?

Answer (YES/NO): YES